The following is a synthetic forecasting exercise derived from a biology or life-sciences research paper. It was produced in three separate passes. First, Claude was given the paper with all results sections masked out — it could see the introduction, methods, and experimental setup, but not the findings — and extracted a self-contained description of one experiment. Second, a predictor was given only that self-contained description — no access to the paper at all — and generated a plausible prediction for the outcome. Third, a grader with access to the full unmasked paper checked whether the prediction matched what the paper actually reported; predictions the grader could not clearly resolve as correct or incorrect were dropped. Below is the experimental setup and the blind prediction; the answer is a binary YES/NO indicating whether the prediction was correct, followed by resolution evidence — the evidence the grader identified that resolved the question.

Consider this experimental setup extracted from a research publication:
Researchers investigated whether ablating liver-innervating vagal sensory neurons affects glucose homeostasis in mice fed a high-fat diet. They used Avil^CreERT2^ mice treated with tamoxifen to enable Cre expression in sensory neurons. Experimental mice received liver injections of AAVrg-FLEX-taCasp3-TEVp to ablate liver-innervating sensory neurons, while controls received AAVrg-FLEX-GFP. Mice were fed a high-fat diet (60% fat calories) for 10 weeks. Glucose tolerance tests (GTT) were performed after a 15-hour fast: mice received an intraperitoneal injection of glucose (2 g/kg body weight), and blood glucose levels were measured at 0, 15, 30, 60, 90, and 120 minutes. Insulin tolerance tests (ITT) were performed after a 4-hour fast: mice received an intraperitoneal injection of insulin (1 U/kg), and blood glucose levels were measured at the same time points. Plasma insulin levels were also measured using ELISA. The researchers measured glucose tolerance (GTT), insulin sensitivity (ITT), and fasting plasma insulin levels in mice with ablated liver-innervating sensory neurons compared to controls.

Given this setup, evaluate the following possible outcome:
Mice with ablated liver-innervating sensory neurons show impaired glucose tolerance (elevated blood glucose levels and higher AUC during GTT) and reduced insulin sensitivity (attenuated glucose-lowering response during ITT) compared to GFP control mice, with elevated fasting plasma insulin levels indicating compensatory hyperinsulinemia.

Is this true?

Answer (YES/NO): NO